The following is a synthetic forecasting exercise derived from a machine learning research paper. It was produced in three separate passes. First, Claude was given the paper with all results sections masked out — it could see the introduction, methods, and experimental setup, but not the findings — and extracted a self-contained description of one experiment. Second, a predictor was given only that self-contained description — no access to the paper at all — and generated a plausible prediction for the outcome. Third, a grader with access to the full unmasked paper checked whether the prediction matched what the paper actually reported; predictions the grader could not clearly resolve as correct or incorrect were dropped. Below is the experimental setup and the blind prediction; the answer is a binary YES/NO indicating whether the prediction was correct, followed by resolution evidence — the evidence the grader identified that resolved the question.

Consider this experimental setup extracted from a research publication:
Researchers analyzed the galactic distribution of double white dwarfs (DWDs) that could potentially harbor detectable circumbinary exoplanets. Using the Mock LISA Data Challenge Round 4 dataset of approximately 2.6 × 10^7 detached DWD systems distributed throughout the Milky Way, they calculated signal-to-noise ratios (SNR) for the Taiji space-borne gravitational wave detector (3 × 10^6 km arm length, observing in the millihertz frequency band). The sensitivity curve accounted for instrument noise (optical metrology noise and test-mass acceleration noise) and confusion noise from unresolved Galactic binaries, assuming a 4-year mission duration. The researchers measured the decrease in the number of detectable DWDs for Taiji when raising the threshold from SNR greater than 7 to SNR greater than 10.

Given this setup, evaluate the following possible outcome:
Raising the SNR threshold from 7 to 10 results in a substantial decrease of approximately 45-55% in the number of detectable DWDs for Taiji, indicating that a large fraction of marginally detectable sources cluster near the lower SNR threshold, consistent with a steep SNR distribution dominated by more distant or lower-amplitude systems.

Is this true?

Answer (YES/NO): NO